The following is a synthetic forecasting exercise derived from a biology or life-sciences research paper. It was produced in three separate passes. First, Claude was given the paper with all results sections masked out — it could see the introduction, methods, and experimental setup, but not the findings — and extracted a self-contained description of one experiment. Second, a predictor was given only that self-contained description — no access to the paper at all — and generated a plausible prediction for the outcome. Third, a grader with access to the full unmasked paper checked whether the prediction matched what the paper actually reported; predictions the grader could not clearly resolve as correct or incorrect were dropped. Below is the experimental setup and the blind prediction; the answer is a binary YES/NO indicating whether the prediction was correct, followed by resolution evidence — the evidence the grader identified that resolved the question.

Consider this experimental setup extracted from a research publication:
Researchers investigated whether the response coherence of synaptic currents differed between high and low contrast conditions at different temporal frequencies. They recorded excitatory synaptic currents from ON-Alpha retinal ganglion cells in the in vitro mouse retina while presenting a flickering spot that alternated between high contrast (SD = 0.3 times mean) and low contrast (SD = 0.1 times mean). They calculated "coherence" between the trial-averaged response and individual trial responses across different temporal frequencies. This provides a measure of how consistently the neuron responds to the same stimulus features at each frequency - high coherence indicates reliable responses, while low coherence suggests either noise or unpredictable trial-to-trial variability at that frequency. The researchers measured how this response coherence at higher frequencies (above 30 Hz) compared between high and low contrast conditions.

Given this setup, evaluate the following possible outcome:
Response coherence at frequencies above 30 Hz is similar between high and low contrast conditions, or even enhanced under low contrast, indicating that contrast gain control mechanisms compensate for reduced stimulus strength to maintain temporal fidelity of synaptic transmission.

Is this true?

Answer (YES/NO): NO